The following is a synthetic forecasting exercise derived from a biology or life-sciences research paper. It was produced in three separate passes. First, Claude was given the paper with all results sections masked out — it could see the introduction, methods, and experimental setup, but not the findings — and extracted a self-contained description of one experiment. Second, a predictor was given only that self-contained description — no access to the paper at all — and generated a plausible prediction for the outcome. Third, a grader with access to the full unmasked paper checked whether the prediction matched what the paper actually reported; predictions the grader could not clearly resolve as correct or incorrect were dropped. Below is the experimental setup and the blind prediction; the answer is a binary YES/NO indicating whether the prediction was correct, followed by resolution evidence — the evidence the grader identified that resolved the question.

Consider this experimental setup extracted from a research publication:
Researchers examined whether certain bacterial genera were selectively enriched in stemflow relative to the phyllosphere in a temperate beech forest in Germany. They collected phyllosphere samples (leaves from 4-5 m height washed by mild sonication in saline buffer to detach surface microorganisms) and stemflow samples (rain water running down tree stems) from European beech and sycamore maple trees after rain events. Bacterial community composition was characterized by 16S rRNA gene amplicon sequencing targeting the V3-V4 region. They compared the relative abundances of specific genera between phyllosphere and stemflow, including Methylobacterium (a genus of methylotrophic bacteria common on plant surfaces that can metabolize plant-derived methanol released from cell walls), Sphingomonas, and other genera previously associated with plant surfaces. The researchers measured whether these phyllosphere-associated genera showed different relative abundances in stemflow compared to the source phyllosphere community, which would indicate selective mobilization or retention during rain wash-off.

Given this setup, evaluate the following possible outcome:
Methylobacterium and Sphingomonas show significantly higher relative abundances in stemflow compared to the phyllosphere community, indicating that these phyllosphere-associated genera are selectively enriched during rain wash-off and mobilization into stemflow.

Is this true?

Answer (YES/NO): NO